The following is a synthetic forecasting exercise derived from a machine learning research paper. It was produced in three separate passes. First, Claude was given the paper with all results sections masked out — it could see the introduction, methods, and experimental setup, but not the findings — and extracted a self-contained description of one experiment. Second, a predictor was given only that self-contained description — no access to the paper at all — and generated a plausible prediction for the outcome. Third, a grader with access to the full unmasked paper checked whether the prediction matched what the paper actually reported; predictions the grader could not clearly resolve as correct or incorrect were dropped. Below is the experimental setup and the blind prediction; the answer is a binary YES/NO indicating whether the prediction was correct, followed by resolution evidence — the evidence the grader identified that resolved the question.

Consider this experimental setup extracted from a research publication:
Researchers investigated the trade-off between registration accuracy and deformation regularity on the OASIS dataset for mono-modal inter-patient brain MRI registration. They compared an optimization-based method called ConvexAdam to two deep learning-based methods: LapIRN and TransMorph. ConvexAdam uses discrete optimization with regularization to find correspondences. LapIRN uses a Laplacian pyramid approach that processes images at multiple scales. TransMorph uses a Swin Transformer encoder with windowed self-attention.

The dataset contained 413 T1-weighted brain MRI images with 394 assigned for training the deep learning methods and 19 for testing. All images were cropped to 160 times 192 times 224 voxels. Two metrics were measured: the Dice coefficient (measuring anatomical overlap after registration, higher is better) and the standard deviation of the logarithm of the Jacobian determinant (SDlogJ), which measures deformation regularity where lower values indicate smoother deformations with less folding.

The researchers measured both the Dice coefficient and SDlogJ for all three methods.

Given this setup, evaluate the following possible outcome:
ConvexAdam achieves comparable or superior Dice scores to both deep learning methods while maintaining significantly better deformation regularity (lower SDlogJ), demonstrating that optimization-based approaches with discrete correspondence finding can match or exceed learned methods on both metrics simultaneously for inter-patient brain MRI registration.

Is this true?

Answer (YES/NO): NO